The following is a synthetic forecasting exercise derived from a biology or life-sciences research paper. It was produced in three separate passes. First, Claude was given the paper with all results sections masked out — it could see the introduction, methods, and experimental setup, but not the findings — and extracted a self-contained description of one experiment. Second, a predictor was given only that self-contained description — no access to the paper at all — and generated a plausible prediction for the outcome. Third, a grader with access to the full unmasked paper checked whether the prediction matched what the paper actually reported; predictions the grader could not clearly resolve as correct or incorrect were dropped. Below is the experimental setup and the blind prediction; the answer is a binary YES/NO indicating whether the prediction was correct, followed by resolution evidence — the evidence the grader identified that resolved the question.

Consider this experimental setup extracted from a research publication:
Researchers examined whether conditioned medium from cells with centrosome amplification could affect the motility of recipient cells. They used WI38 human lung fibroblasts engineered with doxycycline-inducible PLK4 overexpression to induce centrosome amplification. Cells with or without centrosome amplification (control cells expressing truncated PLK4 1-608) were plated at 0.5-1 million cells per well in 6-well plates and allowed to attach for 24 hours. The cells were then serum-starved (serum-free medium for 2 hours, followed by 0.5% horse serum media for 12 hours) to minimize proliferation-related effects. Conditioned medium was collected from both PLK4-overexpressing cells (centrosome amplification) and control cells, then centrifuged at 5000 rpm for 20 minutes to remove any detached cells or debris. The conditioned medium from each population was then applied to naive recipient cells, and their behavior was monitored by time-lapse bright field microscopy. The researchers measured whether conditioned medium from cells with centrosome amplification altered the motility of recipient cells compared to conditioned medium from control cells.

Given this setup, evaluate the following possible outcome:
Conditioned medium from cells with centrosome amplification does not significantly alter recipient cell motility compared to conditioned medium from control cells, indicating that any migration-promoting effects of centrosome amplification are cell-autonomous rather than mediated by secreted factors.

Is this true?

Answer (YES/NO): NO